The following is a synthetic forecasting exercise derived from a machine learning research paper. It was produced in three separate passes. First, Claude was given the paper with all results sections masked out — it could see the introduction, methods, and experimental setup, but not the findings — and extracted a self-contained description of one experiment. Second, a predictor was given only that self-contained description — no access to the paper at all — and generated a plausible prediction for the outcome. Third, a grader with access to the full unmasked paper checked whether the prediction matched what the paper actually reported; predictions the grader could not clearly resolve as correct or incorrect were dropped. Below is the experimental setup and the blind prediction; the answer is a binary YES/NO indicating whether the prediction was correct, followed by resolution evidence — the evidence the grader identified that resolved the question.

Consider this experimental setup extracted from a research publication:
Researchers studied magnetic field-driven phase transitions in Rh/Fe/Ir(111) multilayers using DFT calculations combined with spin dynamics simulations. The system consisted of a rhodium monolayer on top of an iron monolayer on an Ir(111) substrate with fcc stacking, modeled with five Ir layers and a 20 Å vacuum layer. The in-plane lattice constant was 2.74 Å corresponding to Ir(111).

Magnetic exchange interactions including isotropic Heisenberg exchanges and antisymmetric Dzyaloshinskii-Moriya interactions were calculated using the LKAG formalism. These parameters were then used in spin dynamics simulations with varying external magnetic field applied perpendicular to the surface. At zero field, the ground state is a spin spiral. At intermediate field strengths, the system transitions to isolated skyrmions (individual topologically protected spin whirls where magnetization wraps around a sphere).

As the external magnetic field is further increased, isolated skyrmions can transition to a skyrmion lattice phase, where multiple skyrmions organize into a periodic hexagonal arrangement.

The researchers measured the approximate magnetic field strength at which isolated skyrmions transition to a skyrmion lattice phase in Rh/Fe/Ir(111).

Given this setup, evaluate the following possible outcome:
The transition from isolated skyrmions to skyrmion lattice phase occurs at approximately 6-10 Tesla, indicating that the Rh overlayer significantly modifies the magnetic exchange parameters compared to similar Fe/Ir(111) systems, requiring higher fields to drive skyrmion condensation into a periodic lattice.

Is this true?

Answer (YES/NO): NO